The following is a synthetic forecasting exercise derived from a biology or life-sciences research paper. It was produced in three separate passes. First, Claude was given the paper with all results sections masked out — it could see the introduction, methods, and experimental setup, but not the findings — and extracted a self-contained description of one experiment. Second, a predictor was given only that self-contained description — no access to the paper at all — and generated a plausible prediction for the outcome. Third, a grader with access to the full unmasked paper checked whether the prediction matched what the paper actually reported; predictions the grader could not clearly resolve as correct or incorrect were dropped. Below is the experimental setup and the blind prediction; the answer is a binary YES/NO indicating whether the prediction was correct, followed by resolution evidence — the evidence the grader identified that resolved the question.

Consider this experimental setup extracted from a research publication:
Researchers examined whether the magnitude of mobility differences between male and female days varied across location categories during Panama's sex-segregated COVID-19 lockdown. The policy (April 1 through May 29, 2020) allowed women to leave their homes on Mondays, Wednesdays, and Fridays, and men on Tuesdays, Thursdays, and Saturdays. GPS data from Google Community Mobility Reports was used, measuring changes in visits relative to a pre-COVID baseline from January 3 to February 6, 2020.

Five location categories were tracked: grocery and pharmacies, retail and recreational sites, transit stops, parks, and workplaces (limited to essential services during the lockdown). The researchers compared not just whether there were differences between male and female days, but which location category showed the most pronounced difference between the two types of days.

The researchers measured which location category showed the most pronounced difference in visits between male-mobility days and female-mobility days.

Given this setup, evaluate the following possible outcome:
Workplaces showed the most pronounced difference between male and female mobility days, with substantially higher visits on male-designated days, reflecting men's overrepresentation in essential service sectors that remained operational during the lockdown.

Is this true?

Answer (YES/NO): NO